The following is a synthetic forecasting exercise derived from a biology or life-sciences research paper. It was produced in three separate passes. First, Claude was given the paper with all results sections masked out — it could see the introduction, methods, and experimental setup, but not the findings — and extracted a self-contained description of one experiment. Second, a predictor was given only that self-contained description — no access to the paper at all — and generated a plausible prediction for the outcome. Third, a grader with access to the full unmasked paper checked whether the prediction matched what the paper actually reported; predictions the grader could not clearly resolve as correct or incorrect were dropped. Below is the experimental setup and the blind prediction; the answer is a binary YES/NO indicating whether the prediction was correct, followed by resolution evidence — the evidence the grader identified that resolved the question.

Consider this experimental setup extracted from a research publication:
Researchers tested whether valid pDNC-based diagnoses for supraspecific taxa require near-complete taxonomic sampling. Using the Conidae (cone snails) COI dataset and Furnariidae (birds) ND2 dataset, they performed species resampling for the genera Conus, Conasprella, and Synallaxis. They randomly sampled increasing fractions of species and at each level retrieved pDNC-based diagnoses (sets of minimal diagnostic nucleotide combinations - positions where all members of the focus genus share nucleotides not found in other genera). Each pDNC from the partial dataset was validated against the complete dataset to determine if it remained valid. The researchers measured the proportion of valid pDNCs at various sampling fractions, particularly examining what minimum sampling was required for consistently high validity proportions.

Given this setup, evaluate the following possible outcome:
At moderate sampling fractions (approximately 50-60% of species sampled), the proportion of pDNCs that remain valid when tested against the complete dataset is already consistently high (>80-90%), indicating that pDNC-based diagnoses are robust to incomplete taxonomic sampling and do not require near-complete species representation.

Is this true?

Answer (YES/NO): NO